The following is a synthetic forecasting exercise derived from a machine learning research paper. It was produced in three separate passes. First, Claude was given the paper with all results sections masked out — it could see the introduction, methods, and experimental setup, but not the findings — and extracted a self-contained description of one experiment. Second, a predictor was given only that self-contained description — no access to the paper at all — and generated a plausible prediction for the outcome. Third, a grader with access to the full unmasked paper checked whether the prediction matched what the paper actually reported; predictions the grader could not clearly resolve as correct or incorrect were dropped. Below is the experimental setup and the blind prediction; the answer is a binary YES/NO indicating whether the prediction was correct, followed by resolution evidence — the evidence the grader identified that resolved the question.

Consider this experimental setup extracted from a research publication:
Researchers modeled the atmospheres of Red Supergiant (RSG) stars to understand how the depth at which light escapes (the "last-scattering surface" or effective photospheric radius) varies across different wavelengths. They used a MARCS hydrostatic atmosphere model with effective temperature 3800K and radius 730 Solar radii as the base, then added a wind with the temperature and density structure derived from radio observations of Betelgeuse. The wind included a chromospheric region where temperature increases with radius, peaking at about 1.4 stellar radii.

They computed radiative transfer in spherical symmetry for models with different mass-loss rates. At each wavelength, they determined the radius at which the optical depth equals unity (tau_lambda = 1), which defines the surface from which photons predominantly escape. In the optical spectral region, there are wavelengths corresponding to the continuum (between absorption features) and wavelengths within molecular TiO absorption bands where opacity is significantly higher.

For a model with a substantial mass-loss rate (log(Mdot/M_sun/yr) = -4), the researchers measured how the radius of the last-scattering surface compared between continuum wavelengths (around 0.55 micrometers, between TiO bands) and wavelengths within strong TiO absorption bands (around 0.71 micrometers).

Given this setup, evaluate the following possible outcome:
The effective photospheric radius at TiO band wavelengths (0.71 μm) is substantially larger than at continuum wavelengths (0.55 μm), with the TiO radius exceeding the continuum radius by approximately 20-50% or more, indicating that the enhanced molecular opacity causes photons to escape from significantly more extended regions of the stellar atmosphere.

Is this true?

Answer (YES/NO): YES